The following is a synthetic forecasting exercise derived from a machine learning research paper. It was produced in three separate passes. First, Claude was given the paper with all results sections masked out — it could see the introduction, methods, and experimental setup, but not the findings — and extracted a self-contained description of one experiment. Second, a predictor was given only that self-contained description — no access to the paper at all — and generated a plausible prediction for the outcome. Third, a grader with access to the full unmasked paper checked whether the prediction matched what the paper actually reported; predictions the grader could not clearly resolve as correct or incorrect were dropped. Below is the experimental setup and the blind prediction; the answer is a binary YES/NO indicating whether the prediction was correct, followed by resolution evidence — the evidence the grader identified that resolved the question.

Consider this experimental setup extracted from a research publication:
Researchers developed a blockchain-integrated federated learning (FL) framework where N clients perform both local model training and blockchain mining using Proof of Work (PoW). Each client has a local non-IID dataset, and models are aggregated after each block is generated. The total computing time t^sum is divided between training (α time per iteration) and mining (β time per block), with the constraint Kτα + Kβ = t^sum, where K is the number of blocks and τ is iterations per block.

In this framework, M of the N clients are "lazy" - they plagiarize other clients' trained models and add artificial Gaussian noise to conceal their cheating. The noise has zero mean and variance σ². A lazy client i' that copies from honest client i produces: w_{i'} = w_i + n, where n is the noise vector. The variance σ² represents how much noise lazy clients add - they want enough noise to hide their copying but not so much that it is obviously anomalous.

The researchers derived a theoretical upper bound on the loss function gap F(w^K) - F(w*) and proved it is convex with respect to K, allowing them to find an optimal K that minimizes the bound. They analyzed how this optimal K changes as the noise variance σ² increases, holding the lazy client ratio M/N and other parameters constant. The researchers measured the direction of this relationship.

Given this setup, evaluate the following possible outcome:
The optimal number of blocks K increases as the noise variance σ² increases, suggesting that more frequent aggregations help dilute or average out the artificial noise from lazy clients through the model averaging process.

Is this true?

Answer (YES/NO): NO